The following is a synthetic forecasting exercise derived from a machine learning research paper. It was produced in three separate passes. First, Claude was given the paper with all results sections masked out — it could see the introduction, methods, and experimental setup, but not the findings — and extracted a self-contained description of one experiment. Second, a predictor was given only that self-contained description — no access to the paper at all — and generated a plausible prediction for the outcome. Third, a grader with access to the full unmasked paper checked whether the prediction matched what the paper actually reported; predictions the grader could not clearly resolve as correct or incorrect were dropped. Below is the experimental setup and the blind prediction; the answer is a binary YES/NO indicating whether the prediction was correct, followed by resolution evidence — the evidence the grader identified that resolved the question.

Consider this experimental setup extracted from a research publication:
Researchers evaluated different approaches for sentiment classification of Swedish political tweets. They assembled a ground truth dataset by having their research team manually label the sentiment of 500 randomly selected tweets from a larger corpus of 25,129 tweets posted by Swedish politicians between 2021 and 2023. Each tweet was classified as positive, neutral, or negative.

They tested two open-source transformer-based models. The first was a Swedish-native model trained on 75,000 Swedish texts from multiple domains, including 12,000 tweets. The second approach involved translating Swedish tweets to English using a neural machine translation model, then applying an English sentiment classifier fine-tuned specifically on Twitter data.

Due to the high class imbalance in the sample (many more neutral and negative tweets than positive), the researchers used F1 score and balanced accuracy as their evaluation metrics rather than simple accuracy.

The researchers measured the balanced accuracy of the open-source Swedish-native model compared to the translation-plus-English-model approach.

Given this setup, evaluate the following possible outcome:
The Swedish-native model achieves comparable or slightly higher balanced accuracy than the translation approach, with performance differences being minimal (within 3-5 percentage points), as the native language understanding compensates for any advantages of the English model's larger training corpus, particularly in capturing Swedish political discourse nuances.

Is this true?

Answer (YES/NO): YES